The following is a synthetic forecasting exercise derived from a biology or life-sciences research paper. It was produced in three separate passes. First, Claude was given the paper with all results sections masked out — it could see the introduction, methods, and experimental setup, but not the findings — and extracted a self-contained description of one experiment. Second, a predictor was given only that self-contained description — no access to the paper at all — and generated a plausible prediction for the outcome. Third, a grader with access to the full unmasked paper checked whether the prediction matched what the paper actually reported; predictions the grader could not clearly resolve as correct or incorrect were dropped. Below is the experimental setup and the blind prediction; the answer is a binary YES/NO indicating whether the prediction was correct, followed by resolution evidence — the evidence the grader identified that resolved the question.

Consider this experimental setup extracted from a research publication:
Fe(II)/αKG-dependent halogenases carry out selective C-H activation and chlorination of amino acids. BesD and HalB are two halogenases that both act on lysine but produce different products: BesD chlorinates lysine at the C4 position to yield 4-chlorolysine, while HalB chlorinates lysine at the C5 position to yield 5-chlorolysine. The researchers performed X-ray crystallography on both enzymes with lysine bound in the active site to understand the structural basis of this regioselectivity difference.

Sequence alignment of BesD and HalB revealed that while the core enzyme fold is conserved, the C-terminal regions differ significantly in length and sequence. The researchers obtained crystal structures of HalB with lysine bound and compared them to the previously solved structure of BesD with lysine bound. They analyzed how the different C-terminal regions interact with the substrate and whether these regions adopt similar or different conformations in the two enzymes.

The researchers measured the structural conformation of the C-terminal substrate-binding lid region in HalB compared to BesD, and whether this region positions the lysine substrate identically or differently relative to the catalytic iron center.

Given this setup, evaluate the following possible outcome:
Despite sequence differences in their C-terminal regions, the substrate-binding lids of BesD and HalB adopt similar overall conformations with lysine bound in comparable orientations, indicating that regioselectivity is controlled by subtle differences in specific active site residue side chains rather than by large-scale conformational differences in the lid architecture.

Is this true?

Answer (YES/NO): NO